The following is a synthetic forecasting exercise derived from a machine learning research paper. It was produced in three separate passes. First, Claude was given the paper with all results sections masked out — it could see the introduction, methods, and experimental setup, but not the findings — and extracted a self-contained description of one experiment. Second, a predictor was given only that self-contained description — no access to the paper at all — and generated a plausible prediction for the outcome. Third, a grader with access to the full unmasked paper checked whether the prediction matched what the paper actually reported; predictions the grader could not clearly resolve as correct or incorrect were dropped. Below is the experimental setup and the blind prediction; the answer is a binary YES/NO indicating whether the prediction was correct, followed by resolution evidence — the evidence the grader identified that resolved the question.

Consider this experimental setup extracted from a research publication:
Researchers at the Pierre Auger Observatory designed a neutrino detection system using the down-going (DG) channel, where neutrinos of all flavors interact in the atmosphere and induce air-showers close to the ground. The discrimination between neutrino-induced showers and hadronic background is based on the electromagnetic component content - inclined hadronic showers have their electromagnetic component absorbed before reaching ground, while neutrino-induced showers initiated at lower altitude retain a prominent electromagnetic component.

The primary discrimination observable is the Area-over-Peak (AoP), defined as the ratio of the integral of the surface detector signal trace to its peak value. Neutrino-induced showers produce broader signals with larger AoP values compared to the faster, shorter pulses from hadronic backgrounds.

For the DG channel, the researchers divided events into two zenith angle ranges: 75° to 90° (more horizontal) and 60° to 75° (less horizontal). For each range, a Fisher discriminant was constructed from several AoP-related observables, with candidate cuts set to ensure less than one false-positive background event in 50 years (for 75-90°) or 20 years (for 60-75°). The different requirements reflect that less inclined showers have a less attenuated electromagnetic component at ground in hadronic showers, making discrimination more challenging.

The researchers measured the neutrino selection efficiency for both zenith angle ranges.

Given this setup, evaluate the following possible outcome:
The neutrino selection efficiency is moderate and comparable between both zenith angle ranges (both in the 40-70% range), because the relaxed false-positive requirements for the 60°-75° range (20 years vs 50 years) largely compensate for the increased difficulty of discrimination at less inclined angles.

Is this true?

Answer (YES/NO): NO